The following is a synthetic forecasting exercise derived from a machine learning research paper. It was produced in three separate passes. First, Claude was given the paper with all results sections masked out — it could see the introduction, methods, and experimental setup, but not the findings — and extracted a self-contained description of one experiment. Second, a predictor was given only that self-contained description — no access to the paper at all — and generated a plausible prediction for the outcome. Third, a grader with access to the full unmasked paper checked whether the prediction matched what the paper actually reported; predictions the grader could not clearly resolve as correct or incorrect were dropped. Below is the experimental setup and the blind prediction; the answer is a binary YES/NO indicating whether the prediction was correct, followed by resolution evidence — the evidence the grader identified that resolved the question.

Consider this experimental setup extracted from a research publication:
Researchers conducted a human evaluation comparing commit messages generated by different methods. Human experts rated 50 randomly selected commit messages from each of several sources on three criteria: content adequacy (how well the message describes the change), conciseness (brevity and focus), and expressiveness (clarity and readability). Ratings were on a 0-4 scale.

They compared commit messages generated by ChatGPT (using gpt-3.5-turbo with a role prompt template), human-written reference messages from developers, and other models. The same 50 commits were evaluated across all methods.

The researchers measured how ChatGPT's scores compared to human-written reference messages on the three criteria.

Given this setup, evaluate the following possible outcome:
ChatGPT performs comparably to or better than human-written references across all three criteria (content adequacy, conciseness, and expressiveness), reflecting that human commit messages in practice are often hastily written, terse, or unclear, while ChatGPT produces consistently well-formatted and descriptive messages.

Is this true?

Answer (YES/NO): YES